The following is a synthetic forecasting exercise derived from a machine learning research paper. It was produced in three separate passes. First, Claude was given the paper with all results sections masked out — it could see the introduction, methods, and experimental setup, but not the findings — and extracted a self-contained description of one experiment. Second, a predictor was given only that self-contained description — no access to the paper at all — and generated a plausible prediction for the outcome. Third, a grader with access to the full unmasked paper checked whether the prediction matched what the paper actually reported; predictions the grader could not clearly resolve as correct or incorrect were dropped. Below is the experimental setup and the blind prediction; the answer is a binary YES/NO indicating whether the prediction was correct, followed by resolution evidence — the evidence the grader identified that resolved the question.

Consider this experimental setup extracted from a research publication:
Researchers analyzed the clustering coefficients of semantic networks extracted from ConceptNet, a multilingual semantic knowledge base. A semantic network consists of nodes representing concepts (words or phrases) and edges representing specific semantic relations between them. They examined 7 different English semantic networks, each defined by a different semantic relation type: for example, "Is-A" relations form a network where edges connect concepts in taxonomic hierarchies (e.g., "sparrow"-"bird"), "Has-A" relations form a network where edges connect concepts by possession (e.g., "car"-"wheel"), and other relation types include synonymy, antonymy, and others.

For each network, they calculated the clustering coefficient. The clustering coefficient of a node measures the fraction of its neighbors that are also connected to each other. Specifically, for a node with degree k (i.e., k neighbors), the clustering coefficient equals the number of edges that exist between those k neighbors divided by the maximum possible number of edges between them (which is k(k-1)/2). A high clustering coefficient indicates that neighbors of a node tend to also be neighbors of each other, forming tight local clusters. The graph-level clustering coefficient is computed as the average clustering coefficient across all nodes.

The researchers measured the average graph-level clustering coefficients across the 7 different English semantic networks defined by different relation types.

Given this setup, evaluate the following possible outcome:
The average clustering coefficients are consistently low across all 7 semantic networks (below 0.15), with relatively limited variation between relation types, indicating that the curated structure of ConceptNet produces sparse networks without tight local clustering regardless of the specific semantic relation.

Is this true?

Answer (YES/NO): NO